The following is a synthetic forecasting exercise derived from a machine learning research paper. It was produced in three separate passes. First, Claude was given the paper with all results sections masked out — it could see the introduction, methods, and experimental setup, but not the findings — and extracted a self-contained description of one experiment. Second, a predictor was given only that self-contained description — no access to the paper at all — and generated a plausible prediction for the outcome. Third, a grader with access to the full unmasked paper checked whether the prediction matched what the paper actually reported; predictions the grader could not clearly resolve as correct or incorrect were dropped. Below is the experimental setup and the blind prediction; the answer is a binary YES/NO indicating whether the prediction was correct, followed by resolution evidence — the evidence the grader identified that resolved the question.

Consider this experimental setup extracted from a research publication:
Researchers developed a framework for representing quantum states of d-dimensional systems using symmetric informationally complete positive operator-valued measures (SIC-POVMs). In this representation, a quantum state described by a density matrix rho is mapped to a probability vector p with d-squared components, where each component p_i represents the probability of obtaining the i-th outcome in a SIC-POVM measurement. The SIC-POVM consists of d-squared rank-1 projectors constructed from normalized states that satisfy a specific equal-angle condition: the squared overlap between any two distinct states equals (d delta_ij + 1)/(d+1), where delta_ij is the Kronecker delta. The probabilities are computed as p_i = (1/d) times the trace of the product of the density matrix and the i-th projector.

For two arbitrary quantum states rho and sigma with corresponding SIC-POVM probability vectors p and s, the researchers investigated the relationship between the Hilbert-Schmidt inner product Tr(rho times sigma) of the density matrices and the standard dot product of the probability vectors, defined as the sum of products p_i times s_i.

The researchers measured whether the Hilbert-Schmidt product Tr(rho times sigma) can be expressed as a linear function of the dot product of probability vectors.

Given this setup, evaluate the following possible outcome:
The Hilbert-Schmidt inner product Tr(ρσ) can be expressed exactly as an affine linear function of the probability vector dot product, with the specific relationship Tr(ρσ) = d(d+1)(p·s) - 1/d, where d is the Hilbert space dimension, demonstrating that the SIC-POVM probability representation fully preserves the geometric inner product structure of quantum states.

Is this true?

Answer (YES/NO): NO